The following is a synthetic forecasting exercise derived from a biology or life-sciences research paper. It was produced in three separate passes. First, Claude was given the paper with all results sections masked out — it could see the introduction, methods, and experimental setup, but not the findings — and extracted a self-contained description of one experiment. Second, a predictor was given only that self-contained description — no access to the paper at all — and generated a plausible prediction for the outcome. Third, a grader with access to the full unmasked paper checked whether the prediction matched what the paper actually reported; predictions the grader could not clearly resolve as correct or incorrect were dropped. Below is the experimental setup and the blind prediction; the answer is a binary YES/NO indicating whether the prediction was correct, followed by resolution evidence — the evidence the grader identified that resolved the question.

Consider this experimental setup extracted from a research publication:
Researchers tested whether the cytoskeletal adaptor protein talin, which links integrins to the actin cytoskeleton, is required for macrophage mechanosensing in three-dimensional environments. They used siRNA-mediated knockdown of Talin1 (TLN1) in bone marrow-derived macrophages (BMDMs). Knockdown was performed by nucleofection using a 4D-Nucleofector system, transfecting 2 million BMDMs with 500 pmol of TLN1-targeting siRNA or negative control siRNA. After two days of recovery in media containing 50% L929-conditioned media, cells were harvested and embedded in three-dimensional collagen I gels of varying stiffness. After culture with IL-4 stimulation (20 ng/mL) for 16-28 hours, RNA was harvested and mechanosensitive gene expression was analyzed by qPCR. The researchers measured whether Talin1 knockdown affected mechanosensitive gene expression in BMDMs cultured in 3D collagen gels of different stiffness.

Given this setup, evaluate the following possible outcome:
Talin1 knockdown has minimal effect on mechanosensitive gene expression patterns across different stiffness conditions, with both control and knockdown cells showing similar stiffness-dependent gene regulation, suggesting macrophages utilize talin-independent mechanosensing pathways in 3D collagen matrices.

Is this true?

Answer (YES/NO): YES